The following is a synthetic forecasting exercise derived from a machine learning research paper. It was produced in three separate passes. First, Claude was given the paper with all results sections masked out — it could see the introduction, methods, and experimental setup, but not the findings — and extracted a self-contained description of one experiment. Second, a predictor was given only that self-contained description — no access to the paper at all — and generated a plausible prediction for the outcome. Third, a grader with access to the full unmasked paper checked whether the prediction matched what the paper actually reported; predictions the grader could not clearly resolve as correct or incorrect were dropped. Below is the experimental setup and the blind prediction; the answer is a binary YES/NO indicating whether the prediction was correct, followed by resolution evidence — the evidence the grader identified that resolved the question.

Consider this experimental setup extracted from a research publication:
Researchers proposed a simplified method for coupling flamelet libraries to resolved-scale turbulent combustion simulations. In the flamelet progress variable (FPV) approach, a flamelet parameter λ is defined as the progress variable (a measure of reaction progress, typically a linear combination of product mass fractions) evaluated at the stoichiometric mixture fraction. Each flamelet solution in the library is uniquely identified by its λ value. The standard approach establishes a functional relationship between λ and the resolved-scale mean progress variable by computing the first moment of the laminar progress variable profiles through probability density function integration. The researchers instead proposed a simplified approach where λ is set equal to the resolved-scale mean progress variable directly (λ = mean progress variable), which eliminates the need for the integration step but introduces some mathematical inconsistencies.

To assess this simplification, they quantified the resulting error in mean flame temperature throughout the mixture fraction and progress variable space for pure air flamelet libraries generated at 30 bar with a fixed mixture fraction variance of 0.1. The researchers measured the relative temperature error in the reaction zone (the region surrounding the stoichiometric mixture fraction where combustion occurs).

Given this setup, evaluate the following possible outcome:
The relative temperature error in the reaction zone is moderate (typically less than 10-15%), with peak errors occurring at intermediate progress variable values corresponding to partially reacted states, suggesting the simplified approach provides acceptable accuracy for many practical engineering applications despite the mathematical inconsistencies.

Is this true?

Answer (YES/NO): NO